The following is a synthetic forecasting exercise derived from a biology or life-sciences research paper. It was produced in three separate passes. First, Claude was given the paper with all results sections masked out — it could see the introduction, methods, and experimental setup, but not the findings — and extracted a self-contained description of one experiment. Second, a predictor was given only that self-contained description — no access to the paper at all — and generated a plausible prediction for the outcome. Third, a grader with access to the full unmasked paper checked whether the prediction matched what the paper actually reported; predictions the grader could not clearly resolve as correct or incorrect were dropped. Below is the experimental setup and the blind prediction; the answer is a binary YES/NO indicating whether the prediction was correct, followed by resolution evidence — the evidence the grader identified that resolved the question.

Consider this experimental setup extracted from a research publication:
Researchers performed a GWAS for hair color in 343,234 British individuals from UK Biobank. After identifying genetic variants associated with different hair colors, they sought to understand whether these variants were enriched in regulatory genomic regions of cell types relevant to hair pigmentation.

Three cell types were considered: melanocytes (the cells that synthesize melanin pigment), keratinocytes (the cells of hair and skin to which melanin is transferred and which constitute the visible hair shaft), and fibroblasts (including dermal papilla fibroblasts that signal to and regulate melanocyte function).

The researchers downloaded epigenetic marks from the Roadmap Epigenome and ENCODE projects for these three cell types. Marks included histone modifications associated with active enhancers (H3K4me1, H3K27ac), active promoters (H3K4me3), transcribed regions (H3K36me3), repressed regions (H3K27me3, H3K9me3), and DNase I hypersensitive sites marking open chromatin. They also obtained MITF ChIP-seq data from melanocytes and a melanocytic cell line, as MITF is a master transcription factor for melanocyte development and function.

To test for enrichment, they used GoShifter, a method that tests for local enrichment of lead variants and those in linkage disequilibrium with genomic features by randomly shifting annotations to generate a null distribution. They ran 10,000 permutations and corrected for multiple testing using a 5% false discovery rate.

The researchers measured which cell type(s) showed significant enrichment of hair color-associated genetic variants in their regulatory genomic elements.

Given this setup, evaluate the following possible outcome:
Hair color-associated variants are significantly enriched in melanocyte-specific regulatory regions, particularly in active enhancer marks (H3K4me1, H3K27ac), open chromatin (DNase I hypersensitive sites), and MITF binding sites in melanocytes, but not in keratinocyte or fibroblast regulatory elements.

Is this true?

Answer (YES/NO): NO